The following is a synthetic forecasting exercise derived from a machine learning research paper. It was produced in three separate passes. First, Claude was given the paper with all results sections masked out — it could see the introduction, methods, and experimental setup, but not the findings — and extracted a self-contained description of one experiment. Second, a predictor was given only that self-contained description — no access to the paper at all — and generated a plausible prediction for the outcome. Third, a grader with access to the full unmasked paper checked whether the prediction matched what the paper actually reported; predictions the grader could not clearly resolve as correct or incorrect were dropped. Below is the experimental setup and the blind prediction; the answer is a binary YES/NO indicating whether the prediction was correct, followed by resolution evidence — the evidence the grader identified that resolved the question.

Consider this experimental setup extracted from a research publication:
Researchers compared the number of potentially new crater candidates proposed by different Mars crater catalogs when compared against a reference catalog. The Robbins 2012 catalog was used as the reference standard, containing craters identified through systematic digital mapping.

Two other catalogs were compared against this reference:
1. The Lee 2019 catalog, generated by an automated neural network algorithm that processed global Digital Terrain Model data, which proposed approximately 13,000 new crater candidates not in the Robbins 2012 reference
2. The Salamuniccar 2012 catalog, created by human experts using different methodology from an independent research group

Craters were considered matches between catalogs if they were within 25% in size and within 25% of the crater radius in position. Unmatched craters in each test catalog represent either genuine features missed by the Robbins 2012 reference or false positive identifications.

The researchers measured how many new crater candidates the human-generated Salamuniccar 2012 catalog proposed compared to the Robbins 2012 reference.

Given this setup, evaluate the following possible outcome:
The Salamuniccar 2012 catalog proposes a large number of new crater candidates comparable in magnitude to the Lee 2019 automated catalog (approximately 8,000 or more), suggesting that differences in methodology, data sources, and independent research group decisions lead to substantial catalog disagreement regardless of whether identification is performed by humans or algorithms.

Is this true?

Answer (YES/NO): NO